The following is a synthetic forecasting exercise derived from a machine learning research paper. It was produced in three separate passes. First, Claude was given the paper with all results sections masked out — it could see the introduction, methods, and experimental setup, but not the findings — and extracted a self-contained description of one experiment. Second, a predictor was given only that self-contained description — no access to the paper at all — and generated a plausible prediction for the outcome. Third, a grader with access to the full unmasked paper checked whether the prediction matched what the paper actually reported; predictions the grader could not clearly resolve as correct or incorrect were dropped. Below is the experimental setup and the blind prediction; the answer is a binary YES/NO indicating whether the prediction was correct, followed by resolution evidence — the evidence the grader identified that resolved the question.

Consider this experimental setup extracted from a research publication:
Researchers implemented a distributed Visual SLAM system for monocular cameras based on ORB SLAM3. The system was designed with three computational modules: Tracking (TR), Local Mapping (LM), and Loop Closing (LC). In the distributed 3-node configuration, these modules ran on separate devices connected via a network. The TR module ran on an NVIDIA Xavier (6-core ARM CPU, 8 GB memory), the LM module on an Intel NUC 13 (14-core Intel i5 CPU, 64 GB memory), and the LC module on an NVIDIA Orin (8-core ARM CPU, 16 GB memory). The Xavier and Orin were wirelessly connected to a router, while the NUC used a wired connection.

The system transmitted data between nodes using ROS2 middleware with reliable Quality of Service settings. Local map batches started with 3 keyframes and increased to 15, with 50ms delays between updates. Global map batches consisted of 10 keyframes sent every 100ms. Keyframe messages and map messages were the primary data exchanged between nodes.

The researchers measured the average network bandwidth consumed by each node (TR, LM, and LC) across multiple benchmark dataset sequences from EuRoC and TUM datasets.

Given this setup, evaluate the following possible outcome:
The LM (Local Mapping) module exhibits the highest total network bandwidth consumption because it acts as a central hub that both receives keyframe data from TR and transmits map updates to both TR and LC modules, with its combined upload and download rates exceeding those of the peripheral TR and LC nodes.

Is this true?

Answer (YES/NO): YES